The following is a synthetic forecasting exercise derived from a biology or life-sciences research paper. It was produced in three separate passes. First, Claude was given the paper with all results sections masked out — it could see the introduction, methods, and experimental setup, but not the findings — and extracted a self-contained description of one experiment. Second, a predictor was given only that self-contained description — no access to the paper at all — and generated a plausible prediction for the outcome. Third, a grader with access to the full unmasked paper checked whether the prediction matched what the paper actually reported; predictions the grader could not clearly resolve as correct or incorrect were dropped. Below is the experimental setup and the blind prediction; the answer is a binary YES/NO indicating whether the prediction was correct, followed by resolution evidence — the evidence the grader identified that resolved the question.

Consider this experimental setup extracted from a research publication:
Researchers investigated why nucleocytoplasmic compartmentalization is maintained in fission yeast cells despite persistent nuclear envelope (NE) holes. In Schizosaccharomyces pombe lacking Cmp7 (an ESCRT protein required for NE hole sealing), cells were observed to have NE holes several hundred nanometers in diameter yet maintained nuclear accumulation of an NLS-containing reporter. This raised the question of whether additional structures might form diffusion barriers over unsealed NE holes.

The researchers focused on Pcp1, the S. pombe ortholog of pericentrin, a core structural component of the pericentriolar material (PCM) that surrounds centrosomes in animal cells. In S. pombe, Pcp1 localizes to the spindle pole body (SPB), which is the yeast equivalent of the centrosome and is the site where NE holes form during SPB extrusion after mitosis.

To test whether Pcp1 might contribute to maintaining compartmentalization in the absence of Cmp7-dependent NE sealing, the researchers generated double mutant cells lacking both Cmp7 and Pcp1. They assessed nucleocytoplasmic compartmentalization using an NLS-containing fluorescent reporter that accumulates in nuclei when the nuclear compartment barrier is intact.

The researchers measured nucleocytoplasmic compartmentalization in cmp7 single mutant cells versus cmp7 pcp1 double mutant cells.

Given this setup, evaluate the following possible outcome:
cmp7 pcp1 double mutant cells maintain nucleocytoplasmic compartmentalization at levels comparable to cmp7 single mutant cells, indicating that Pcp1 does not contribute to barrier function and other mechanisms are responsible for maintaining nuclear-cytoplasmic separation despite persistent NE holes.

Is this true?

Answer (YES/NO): NO